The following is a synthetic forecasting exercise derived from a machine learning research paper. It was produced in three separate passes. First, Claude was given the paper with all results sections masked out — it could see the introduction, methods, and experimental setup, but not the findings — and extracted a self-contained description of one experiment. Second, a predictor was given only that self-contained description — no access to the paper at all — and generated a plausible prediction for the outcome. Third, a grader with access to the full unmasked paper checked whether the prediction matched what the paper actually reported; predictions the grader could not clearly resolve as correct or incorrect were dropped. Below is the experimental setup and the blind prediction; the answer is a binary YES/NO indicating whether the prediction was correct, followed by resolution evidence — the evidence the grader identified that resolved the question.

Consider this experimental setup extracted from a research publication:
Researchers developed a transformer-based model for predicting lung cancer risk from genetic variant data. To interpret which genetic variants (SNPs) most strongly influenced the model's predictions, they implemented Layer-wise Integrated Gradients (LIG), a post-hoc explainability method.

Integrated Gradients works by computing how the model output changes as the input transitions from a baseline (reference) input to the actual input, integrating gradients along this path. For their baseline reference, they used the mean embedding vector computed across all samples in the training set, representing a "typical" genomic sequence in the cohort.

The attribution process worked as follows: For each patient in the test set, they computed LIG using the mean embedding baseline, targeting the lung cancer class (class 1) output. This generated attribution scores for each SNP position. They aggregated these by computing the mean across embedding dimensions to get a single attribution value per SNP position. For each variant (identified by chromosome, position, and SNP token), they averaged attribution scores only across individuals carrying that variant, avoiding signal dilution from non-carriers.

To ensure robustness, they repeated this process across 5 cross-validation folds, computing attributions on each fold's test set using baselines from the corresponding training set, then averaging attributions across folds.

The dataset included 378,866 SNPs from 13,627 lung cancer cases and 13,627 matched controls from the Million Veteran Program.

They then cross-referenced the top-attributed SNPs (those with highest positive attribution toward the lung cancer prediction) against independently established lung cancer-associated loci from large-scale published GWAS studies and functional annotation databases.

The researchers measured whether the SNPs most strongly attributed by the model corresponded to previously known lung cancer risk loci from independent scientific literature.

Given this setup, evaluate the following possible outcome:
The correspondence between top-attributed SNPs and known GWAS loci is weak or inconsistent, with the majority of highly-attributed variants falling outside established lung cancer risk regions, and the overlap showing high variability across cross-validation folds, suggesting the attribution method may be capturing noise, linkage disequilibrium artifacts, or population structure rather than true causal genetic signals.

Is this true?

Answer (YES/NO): NO